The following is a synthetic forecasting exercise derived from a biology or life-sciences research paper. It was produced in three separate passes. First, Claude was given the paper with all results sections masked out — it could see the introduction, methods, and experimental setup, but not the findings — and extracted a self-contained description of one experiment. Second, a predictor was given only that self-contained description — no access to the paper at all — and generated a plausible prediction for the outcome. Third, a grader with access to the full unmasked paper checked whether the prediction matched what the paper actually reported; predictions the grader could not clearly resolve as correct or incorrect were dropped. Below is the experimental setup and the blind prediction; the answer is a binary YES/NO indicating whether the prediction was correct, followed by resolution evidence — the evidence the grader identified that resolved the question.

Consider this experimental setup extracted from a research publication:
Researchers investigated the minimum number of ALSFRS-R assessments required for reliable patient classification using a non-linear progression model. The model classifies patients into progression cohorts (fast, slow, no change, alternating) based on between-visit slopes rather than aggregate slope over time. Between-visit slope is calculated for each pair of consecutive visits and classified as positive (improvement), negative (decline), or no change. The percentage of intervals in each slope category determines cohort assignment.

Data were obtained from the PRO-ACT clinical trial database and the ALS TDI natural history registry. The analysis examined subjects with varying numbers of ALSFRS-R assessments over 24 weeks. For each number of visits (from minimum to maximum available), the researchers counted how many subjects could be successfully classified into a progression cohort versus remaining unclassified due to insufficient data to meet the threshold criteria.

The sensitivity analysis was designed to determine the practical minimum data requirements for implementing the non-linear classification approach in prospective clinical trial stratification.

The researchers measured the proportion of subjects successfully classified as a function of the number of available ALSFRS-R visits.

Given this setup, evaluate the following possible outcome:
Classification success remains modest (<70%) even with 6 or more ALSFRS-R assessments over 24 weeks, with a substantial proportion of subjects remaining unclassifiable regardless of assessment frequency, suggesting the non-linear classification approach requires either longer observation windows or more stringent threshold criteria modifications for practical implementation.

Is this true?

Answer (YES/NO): NO